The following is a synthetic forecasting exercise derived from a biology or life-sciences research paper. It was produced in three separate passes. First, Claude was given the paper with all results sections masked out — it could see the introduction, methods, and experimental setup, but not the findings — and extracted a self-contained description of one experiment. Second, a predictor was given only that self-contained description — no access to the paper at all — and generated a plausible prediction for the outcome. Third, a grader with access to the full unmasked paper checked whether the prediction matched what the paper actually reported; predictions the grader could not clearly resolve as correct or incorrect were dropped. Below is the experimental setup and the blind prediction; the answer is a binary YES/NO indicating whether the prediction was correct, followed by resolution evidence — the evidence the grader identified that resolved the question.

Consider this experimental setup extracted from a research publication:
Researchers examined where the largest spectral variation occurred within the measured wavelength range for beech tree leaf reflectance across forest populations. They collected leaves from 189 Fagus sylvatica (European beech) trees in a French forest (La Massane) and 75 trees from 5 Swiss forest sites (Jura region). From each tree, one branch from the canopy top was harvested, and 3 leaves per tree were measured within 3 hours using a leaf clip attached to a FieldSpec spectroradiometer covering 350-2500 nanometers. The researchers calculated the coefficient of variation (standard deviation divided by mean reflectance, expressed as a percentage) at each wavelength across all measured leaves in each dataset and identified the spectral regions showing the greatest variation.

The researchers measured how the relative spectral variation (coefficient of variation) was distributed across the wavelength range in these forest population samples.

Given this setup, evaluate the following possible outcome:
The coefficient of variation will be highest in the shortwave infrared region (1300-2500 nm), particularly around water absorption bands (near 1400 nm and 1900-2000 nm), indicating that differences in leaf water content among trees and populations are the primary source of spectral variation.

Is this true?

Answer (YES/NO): NO